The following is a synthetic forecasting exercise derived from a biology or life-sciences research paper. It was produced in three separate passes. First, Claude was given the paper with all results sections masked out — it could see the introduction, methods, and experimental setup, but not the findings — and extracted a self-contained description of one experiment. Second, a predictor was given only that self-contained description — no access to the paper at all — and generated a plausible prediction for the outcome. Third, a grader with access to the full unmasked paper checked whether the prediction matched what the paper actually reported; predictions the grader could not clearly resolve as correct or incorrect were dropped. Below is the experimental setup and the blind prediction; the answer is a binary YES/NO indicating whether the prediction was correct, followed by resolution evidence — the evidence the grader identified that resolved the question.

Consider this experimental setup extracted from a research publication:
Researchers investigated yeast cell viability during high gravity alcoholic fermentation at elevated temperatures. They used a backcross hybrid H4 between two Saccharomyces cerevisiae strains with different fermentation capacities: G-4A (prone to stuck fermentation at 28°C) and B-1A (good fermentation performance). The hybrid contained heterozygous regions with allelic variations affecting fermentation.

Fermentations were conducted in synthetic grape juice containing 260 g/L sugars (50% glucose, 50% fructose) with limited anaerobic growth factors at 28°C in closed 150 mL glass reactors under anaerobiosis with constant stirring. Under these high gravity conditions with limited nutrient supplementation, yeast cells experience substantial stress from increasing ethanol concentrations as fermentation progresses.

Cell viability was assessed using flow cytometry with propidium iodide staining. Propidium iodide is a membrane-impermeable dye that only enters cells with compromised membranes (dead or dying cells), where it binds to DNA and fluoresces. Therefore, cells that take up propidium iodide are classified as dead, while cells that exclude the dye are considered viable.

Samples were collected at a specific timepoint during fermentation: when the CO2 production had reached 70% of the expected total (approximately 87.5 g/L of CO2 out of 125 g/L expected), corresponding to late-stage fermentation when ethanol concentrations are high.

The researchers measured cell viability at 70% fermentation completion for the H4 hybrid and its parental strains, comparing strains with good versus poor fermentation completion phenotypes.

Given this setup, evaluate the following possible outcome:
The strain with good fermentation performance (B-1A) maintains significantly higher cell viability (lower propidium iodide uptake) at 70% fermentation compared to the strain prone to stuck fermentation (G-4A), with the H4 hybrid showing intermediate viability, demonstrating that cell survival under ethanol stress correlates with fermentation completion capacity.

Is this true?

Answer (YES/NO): NO